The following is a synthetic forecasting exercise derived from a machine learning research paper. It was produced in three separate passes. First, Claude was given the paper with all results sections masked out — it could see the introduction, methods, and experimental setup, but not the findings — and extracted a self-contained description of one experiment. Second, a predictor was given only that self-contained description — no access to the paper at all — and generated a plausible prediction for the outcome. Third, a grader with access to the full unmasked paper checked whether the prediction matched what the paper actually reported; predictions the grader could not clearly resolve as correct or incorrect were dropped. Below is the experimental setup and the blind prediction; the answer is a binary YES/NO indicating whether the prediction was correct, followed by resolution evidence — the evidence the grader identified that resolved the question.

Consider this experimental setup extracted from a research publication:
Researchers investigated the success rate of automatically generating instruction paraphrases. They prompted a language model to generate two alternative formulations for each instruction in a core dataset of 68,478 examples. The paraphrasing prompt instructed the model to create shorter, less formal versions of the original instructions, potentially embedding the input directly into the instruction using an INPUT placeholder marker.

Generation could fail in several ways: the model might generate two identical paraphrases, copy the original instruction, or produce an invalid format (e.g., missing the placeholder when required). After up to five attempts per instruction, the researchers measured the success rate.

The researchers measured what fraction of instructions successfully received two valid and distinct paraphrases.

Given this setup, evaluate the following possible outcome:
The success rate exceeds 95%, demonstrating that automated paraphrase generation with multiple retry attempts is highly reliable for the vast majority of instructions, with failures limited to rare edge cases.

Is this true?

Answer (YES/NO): YES